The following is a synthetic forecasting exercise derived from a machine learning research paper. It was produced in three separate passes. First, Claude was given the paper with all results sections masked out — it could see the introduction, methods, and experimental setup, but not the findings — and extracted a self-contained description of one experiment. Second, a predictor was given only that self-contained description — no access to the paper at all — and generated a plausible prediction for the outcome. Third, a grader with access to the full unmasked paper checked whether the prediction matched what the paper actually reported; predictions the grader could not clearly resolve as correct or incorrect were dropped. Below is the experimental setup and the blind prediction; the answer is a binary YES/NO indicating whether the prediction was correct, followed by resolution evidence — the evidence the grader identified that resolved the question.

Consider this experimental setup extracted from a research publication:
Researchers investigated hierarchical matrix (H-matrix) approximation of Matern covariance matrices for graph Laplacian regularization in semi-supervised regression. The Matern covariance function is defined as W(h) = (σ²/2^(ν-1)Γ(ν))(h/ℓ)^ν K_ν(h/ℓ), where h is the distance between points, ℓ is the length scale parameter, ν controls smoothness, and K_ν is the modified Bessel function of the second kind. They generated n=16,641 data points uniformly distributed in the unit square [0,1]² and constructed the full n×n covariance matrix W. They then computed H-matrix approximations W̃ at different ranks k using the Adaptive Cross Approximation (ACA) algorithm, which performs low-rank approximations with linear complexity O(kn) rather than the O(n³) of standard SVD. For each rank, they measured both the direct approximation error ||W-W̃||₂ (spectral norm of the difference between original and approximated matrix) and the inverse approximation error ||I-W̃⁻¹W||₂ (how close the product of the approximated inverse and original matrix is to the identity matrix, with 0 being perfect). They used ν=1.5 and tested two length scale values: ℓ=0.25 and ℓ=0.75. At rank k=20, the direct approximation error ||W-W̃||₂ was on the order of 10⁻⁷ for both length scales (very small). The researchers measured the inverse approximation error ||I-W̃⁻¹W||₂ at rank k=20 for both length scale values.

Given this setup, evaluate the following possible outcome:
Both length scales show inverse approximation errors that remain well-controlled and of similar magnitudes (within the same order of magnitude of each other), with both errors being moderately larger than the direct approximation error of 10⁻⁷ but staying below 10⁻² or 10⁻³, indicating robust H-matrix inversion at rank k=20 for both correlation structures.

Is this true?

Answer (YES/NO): NO